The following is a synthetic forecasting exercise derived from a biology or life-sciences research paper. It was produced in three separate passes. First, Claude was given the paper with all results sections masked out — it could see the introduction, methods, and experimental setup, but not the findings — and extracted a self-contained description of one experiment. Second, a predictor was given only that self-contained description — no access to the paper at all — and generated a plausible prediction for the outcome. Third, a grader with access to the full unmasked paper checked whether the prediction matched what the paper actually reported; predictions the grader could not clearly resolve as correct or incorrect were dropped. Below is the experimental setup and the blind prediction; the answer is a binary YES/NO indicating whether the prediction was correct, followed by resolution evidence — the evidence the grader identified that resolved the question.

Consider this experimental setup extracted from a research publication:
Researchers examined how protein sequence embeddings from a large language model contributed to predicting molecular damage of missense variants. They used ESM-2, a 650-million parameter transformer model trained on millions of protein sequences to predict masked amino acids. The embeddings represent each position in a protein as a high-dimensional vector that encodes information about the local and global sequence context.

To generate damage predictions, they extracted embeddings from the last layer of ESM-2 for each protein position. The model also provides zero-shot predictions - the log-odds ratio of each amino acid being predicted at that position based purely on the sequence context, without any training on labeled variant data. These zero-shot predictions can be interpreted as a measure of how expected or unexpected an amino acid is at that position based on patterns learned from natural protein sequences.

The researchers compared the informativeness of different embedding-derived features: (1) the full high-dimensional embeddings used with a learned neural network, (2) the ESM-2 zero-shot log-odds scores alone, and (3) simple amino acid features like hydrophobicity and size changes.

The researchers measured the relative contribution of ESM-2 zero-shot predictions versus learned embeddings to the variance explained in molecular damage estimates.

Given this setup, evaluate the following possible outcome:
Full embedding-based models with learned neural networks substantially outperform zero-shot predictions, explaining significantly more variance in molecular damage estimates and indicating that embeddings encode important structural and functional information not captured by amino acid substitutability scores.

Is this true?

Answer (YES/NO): NO